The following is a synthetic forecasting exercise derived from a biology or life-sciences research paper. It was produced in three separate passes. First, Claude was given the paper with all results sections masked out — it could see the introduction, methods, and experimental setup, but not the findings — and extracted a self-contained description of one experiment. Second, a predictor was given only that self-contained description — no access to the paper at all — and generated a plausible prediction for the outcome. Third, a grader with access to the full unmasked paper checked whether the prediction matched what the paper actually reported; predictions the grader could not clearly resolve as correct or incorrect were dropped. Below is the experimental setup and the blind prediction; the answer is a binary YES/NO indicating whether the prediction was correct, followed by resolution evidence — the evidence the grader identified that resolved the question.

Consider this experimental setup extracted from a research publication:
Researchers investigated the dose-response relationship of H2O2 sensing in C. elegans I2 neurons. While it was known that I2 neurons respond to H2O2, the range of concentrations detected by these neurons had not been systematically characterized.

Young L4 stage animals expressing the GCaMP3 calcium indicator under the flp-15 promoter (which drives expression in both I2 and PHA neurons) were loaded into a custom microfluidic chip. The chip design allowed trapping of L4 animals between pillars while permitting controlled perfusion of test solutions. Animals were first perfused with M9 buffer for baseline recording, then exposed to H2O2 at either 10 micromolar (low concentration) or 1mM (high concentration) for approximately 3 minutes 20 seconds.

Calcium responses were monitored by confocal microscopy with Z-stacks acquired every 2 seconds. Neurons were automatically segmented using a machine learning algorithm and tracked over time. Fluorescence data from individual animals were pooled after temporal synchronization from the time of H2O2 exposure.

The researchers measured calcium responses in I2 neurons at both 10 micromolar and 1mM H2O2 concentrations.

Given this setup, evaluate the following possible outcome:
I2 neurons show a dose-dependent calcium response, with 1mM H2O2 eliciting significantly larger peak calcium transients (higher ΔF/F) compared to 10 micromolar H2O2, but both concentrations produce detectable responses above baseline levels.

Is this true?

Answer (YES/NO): NO